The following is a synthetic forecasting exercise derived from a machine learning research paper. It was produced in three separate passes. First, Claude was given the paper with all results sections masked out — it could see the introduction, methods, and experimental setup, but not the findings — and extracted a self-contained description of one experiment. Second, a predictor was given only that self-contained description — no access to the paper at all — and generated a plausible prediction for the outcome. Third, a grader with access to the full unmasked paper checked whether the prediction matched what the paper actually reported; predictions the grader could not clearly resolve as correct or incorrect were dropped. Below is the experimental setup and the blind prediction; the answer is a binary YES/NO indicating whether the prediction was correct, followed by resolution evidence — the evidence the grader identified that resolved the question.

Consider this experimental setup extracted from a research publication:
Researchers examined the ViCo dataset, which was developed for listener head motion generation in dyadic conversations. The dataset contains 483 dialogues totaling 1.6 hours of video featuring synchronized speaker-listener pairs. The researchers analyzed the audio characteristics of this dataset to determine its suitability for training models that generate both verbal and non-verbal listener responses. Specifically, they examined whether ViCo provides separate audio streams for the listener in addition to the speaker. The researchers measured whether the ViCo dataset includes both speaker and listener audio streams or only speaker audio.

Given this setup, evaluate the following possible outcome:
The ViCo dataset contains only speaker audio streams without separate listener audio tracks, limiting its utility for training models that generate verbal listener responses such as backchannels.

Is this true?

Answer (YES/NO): YES